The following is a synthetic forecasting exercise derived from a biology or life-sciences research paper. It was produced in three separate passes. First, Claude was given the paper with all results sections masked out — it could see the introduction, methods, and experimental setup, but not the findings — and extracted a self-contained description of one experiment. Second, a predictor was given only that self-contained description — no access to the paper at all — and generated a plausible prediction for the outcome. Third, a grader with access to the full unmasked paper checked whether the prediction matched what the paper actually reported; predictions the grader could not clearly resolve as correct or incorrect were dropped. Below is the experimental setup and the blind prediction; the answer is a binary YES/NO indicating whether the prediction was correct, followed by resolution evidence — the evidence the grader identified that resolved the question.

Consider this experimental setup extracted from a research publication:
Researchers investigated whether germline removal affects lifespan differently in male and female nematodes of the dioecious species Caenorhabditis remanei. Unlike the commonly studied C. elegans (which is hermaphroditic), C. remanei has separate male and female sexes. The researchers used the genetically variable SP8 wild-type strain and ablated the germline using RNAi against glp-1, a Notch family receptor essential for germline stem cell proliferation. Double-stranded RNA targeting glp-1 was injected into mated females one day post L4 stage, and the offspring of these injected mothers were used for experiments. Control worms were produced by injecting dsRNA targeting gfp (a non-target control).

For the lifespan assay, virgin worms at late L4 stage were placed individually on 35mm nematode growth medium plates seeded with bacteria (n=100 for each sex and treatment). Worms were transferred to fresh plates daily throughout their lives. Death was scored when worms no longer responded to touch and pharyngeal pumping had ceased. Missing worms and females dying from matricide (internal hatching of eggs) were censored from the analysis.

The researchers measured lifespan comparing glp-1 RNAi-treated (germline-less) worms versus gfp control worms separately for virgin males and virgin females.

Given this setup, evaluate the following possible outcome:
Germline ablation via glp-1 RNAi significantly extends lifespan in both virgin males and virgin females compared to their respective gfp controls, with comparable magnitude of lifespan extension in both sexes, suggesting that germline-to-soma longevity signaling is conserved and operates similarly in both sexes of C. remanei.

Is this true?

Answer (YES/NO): NO